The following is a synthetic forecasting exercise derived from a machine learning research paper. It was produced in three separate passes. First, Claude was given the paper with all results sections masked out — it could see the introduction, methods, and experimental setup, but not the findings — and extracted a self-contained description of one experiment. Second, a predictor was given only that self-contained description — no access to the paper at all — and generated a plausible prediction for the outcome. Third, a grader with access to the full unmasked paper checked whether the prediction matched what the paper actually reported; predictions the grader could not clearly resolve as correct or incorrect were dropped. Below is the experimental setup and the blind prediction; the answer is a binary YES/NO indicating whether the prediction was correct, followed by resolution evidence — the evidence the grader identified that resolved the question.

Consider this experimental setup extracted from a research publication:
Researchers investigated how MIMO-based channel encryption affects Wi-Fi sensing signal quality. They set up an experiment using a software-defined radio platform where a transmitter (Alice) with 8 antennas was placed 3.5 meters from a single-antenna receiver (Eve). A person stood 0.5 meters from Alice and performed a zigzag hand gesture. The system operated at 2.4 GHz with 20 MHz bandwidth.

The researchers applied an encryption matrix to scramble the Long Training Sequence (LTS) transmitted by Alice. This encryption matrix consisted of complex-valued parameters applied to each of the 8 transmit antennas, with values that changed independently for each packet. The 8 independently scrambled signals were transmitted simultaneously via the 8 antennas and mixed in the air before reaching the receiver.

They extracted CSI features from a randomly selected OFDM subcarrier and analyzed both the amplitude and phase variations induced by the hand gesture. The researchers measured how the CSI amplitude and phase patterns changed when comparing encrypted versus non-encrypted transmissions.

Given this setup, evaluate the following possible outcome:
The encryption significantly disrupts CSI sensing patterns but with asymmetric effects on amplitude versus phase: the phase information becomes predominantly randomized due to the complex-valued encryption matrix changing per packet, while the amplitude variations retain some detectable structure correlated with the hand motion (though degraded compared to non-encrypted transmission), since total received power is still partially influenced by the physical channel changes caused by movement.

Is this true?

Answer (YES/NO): NO